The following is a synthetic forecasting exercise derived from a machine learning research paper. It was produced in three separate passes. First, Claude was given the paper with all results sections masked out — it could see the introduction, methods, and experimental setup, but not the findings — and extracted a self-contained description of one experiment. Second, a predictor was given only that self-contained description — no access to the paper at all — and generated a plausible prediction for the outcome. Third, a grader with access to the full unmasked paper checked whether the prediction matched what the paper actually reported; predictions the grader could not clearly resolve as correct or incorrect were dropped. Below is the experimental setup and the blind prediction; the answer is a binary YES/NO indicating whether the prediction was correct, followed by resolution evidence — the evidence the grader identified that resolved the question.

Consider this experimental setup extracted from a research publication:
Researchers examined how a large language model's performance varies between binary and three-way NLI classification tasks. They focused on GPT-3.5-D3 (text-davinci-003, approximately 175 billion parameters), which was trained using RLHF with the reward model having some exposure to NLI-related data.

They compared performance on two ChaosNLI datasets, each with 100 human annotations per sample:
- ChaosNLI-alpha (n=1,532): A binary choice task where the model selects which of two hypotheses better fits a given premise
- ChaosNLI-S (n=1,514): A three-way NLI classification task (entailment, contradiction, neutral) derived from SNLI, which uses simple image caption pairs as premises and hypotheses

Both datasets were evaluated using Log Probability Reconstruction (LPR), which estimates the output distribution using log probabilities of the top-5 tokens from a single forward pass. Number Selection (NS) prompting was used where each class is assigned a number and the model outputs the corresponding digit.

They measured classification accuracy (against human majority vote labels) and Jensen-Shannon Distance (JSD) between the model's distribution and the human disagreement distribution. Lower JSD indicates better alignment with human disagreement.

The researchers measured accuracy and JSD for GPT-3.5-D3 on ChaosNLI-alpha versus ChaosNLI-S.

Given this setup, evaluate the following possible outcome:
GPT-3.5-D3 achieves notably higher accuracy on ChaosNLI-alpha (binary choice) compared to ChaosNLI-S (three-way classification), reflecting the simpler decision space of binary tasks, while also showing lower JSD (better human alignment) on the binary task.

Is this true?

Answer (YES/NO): YES